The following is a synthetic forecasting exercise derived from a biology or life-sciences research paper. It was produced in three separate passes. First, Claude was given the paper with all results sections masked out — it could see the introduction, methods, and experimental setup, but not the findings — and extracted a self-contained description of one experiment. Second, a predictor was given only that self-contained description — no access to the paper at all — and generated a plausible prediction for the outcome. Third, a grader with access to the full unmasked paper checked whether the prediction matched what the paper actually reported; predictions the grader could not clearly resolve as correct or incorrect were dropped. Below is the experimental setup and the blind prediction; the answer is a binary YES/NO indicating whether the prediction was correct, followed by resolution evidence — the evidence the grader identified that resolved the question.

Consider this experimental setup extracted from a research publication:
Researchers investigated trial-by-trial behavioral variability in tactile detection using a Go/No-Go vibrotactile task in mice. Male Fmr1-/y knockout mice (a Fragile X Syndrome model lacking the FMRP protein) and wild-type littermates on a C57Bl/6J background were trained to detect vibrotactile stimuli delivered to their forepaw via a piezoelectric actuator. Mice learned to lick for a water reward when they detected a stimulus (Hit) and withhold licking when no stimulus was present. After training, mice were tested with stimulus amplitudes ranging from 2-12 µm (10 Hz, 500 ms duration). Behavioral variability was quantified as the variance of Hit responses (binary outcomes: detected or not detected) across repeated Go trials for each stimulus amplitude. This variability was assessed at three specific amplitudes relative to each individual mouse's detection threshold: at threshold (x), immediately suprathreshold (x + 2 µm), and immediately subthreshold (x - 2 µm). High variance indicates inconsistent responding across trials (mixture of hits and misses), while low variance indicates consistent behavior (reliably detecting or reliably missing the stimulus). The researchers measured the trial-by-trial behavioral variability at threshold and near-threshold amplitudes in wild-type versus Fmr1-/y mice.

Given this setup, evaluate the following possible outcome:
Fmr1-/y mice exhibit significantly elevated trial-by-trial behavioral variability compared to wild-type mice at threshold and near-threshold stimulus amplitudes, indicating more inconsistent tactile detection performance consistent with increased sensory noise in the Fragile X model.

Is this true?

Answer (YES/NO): NO